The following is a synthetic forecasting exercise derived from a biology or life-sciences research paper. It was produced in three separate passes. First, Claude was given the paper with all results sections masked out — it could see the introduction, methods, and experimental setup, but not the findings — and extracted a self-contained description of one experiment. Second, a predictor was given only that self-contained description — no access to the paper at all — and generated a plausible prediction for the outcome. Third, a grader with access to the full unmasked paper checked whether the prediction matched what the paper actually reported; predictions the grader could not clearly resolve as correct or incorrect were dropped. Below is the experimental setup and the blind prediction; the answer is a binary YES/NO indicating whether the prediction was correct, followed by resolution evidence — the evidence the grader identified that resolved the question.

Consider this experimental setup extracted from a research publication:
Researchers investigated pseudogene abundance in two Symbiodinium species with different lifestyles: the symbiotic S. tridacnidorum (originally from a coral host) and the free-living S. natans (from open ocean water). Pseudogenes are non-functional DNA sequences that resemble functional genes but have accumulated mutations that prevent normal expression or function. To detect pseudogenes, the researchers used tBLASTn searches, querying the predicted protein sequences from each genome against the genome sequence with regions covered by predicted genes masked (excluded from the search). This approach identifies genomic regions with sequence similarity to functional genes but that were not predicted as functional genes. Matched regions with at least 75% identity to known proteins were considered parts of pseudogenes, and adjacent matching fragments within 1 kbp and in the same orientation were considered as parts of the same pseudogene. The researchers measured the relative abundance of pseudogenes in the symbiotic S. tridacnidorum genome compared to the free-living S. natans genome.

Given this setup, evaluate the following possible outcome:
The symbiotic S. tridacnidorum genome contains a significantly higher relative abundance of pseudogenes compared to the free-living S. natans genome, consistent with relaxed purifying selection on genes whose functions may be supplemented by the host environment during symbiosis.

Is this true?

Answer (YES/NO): YES